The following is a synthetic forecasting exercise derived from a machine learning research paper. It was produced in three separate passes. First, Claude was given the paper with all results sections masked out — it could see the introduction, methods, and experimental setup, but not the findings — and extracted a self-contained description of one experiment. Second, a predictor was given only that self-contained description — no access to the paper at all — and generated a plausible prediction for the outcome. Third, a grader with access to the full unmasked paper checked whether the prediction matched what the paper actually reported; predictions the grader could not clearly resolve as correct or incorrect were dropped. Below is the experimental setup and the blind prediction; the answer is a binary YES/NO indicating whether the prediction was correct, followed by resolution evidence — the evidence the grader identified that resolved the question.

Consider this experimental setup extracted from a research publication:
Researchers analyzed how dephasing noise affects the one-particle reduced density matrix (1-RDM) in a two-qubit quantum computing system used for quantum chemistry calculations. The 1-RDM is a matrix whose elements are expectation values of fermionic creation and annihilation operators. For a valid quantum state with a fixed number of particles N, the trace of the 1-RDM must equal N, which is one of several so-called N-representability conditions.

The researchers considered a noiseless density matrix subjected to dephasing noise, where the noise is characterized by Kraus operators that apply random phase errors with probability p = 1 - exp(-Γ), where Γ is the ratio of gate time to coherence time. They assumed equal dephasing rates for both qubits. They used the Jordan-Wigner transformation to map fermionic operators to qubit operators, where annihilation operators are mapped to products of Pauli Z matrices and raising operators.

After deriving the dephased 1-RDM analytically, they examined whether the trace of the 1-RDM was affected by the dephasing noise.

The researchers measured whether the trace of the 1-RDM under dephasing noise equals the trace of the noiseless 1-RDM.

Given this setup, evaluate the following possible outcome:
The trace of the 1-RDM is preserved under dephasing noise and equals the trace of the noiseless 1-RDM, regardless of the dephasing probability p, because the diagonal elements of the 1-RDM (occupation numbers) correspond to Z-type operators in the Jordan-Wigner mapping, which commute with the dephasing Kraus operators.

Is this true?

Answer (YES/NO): YES